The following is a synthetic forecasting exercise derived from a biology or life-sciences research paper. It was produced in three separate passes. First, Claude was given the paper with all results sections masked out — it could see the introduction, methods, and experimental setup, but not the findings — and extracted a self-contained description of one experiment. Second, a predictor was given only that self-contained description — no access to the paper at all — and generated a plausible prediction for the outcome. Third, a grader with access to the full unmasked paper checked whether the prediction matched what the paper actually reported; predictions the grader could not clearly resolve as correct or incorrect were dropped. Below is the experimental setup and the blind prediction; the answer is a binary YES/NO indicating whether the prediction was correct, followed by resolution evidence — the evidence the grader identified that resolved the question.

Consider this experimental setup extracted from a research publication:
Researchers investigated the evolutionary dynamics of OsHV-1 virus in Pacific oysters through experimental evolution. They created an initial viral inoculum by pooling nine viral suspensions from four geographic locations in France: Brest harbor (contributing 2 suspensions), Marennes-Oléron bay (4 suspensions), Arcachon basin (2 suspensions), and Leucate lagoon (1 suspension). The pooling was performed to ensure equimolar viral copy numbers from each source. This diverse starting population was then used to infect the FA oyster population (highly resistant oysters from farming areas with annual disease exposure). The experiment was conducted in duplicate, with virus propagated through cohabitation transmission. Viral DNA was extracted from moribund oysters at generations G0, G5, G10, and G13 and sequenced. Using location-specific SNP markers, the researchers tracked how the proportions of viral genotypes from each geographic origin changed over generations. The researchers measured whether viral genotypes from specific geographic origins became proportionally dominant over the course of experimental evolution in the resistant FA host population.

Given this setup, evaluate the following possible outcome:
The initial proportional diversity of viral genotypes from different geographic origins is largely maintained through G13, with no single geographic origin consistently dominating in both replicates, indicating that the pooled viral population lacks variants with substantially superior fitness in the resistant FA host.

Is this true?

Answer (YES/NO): NO